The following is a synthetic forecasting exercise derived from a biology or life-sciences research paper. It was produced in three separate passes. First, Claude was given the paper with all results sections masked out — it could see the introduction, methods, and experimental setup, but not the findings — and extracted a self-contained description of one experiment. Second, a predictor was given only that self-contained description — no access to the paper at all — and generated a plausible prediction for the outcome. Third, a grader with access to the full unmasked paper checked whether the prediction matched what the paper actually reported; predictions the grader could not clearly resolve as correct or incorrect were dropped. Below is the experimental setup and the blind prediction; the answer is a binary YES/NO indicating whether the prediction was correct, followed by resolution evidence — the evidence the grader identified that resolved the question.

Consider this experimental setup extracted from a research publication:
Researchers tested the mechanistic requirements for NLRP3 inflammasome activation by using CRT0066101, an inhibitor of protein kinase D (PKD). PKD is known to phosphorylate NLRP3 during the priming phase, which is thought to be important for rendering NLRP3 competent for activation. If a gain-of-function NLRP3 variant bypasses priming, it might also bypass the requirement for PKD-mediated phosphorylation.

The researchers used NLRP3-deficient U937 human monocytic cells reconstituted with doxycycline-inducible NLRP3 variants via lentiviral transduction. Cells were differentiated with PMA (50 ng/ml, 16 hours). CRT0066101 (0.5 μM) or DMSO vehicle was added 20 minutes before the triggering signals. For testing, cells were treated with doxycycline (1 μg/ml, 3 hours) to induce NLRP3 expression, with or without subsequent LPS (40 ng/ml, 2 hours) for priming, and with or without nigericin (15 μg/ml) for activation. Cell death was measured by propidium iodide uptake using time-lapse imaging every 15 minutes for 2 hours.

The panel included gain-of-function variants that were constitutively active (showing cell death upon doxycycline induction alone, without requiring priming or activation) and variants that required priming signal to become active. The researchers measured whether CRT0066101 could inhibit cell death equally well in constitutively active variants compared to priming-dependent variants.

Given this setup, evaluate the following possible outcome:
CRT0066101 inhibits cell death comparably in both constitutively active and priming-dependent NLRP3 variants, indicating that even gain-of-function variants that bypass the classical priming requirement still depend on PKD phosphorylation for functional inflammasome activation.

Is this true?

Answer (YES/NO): YES